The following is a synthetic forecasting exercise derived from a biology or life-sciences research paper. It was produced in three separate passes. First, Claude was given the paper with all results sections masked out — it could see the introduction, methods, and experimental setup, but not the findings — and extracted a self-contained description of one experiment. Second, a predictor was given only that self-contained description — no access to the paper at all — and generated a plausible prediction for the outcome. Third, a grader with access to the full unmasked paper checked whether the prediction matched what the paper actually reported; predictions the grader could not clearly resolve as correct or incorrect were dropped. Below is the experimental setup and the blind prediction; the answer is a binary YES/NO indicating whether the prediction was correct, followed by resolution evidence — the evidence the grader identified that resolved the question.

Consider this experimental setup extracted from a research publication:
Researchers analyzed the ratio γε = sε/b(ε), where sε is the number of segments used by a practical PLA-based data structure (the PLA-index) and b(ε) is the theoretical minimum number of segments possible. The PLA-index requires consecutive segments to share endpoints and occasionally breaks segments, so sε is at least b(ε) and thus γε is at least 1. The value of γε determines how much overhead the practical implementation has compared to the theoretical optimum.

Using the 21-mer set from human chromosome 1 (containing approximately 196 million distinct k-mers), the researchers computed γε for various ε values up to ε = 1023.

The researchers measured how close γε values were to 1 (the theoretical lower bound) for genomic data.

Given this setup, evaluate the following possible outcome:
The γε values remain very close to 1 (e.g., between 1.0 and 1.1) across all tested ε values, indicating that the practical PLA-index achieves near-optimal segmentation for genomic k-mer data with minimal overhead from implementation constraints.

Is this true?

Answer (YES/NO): NO